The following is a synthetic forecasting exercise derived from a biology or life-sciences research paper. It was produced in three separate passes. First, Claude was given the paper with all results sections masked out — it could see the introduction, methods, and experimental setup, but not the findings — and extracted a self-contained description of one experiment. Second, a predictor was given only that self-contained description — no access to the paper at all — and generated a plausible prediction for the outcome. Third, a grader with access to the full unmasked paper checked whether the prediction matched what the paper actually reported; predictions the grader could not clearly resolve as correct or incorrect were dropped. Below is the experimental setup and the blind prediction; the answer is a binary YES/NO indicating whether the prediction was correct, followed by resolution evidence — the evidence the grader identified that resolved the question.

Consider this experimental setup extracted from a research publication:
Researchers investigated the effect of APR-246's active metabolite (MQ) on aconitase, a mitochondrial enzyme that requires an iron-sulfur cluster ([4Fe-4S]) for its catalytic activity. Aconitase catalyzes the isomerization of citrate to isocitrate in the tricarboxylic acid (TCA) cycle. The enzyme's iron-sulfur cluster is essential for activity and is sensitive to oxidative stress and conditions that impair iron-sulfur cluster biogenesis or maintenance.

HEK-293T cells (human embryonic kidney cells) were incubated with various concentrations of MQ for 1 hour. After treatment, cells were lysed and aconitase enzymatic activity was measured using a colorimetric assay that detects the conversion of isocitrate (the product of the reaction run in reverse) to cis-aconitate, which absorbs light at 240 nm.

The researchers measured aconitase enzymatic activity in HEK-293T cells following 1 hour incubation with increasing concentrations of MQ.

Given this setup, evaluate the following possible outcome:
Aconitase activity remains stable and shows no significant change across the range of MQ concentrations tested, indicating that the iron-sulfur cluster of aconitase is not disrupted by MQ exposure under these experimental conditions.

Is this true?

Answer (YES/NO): NO